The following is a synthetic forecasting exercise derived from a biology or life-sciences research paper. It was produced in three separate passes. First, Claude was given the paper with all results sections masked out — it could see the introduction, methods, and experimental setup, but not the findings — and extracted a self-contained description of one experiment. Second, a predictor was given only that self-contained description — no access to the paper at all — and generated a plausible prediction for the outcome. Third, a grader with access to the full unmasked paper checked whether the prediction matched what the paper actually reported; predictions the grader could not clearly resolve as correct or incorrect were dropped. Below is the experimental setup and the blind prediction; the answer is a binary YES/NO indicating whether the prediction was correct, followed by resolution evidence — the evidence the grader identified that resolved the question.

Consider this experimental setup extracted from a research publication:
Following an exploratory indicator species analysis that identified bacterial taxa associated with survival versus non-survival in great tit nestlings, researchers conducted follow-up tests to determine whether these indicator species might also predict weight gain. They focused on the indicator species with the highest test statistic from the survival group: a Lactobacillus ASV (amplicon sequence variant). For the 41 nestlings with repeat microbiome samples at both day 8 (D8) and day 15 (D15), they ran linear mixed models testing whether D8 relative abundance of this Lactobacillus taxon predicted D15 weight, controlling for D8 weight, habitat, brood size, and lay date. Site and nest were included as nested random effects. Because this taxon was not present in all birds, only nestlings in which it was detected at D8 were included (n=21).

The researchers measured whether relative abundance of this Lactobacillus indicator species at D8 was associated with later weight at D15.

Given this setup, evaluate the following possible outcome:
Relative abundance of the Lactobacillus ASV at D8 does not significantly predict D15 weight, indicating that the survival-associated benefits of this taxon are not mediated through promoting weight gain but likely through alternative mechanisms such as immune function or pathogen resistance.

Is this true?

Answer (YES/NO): NO